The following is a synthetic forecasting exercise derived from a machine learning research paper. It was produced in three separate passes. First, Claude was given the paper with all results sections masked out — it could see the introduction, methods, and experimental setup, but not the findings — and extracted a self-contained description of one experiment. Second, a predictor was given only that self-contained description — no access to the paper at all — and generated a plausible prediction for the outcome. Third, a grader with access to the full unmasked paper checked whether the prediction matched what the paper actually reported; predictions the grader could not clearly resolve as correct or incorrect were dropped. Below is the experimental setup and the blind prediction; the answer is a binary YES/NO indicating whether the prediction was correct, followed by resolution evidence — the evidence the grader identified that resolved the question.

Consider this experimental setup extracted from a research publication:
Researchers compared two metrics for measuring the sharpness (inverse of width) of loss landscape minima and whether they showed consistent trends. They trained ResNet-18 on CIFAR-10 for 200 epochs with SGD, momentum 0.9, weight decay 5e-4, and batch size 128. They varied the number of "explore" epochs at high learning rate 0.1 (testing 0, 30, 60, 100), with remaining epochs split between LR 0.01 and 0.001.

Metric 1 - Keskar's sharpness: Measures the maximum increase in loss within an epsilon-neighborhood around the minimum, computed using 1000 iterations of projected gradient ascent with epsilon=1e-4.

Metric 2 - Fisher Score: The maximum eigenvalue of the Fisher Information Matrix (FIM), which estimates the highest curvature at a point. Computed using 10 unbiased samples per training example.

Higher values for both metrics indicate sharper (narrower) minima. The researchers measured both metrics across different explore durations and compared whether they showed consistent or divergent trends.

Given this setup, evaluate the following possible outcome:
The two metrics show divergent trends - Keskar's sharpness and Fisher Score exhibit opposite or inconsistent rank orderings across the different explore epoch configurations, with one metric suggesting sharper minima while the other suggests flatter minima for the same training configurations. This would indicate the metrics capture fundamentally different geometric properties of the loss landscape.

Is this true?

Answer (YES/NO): NO